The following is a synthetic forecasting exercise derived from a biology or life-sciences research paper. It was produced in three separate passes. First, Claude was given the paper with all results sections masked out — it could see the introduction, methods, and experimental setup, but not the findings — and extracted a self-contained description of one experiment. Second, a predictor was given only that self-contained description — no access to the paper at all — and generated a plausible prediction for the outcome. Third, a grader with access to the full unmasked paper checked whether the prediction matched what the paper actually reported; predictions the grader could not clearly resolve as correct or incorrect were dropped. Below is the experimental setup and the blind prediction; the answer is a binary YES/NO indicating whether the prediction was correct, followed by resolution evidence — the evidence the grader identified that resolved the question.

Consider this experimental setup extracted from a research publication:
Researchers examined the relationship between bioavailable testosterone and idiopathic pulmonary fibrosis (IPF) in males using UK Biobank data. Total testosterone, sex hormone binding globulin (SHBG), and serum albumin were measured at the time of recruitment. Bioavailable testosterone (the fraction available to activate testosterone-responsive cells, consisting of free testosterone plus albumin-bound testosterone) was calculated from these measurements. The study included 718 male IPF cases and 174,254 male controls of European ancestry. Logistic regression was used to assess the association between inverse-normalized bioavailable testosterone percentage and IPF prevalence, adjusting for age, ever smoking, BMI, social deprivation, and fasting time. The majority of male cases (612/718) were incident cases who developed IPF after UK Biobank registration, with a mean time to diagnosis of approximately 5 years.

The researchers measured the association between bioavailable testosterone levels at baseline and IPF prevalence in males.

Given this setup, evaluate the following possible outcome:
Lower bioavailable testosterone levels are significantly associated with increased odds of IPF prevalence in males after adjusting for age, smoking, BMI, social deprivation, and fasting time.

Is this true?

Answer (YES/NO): YES